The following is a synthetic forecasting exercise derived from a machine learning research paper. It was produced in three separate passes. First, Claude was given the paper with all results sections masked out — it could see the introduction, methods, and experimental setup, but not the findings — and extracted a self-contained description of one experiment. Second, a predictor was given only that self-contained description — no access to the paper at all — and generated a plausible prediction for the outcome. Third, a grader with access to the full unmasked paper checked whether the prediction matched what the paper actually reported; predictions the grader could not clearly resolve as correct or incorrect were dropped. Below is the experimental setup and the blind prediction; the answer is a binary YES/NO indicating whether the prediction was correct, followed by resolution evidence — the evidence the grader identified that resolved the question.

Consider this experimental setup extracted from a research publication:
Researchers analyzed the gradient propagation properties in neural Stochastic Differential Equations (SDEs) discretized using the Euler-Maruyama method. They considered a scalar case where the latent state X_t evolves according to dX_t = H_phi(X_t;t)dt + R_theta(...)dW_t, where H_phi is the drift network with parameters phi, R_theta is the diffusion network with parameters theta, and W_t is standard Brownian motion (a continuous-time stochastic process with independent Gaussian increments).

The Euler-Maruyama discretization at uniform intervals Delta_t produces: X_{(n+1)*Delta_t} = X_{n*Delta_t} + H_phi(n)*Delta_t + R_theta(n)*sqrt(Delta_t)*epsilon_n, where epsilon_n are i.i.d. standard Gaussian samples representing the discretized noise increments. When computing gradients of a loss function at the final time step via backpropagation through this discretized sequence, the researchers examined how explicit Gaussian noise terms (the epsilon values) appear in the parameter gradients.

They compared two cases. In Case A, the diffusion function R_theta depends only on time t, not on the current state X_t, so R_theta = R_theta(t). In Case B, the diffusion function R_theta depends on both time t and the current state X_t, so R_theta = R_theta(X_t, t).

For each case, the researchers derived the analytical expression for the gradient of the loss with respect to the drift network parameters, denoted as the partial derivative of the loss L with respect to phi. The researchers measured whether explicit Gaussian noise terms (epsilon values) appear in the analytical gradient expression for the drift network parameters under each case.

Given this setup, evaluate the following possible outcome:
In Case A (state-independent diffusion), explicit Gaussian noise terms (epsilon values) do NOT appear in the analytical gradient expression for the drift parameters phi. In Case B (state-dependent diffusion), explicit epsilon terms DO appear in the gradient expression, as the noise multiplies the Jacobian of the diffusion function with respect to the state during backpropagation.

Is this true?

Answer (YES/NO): YES